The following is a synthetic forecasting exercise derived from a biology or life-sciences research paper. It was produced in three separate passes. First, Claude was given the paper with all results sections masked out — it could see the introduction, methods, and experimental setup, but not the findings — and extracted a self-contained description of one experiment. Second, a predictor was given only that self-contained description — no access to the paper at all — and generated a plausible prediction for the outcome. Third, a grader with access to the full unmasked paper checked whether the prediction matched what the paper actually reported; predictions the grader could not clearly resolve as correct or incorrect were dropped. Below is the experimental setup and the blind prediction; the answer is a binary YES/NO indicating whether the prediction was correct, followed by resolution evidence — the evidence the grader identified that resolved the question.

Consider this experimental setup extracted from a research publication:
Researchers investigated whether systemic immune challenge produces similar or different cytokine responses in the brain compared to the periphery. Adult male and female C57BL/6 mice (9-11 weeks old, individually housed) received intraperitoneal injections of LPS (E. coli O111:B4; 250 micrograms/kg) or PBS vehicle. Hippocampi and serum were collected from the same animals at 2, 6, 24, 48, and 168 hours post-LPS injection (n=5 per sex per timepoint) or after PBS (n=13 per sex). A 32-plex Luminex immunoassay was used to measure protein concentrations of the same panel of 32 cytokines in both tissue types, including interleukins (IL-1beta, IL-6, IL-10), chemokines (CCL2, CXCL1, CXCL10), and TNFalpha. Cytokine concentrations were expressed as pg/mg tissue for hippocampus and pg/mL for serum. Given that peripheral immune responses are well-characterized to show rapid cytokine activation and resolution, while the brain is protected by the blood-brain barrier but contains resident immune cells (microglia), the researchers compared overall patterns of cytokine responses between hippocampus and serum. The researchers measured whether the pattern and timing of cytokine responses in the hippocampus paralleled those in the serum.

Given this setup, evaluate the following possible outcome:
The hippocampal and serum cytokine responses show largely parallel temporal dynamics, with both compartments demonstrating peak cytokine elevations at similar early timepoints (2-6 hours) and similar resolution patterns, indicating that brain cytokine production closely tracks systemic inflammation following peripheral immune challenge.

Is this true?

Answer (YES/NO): NO